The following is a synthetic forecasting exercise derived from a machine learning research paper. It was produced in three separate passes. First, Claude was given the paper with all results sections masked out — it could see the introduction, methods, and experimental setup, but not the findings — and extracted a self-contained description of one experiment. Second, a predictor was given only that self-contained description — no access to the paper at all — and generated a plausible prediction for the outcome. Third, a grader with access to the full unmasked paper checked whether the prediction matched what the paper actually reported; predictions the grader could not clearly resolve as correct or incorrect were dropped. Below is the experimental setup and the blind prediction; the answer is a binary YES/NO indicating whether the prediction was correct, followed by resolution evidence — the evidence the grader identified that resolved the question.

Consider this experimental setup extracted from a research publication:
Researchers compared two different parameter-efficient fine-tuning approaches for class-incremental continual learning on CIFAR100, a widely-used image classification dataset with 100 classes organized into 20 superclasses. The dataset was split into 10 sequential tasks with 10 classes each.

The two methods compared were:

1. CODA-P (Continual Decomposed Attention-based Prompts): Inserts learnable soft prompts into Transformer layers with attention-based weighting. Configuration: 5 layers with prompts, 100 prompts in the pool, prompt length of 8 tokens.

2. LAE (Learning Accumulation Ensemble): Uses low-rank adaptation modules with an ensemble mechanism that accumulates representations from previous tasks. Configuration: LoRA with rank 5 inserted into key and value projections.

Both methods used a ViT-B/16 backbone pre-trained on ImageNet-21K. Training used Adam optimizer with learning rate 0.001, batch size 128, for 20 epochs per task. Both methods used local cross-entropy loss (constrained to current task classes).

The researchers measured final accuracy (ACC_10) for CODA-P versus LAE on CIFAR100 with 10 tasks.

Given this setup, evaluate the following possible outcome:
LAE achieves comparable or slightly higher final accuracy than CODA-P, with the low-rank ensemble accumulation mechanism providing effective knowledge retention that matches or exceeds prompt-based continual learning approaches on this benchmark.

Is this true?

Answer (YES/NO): NO